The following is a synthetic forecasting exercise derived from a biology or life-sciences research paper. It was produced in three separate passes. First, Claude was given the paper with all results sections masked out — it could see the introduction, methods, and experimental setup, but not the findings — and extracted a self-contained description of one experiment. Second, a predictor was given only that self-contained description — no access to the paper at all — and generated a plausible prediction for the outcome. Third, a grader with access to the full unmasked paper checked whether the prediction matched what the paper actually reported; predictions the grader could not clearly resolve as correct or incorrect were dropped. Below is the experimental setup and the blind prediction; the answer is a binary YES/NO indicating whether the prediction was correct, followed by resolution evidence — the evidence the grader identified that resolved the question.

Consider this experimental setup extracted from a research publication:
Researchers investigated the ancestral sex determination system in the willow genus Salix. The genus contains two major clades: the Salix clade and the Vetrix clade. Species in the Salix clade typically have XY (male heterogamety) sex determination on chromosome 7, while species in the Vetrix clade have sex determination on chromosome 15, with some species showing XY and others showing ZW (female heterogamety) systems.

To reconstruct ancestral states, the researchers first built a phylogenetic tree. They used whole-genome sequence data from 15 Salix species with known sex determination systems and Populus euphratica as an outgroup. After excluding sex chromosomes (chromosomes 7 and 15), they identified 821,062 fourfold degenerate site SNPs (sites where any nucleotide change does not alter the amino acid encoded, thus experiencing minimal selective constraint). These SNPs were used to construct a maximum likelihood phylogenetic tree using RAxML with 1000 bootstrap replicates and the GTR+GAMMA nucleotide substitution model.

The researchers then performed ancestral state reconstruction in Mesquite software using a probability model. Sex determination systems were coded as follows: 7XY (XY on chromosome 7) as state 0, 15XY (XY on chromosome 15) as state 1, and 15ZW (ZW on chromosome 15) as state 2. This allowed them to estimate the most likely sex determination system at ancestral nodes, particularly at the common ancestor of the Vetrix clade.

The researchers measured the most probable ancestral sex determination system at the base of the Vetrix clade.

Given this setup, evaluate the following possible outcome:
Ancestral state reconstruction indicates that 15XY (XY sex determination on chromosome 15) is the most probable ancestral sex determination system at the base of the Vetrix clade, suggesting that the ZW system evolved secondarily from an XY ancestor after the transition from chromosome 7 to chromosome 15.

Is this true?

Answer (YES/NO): YES